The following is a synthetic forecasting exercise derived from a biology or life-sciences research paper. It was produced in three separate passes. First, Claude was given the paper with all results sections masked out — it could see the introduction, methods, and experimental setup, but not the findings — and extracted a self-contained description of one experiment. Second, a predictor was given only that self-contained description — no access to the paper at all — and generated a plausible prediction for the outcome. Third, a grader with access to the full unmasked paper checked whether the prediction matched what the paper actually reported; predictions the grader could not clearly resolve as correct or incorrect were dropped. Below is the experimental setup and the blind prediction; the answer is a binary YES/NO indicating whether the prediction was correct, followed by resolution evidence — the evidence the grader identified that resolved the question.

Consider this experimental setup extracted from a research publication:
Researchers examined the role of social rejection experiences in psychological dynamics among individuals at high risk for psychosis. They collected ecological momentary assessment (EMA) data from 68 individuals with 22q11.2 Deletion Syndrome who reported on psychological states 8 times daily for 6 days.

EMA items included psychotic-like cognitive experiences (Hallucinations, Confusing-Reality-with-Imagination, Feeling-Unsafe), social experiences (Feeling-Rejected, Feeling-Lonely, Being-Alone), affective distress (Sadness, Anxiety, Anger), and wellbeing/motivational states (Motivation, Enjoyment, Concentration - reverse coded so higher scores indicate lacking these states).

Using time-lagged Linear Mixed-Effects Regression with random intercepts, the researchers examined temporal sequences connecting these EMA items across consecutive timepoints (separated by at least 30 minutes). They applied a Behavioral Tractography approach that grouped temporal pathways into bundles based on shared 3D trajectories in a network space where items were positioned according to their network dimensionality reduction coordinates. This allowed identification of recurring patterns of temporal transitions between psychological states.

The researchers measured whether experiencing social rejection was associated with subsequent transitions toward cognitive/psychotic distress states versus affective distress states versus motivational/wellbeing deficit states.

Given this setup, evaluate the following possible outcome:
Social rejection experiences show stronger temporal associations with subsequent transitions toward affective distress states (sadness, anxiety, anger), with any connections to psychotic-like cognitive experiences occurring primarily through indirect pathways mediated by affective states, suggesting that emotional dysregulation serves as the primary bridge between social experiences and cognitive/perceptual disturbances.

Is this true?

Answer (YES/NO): YES